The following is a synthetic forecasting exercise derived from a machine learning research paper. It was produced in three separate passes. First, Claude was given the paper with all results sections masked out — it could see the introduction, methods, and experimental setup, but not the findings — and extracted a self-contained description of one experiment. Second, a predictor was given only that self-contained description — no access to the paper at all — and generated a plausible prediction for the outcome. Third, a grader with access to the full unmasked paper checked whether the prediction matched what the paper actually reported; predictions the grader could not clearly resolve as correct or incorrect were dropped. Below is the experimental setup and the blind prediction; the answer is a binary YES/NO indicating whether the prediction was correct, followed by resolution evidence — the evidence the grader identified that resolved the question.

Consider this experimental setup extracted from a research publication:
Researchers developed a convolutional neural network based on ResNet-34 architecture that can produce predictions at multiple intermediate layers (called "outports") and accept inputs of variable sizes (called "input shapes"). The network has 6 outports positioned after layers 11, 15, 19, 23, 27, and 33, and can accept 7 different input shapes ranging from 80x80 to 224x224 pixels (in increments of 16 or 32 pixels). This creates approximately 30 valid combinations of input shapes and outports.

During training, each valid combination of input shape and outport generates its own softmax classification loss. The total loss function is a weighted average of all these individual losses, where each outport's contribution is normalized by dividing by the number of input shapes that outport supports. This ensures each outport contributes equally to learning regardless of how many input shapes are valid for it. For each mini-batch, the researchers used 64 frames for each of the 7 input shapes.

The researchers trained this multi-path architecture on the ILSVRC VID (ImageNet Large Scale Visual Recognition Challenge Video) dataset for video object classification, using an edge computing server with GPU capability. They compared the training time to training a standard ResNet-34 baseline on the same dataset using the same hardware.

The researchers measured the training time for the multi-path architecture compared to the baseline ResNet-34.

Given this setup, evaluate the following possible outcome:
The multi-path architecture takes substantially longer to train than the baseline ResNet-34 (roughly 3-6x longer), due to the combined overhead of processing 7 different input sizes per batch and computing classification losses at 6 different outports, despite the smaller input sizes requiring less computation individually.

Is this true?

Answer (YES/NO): YES